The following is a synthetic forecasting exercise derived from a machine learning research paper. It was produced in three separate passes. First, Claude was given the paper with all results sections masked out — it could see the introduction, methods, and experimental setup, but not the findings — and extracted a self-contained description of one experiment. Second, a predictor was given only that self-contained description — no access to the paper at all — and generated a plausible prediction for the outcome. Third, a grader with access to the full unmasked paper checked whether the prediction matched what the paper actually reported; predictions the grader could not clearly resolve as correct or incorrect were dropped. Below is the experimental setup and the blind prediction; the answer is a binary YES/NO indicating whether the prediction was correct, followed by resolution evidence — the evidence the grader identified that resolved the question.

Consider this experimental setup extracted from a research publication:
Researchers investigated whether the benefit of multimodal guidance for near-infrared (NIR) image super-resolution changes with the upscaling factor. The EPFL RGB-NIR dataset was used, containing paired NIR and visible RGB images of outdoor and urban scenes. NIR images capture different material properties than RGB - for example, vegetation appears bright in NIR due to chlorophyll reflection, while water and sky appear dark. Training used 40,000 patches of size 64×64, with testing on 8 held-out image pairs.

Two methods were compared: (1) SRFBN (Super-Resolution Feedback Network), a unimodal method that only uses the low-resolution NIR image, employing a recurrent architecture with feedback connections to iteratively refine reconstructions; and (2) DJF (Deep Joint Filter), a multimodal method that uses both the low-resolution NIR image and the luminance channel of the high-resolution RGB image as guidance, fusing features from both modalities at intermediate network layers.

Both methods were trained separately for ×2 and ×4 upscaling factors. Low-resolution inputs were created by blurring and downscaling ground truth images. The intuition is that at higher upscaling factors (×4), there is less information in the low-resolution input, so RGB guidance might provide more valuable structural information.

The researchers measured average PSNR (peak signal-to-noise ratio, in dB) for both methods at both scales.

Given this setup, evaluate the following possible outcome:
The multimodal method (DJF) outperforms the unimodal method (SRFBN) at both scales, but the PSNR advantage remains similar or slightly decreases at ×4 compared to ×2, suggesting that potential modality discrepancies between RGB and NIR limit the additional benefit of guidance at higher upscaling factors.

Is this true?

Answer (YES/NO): NO